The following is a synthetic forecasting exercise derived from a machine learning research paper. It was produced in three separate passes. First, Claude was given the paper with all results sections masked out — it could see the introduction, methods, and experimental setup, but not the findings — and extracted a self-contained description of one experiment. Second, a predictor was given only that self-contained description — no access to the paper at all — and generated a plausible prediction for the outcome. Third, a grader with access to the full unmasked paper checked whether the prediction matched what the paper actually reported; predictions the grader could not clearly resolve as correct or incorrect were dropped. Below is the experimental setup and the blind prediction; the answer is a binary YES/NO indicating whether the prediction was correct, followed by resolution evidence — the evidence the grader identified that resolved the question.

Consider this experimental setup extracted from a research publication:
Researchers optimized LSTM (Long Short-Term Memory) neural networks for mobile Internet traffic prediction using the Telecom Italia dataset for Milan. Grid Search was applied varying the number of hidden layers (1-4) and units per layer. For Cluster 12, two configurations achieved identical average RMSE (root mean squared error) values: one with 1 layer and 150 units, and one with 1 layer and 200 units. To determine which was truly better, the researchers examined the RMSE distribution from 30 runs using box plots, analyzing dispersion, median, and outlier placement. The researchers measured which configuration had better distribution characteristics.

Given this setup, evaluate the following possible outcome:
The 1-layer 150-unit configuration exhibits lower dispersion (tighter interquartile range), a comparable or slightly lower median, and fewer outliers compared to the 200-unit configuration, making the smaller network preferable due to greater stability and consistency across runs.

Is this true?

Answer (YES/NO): NO